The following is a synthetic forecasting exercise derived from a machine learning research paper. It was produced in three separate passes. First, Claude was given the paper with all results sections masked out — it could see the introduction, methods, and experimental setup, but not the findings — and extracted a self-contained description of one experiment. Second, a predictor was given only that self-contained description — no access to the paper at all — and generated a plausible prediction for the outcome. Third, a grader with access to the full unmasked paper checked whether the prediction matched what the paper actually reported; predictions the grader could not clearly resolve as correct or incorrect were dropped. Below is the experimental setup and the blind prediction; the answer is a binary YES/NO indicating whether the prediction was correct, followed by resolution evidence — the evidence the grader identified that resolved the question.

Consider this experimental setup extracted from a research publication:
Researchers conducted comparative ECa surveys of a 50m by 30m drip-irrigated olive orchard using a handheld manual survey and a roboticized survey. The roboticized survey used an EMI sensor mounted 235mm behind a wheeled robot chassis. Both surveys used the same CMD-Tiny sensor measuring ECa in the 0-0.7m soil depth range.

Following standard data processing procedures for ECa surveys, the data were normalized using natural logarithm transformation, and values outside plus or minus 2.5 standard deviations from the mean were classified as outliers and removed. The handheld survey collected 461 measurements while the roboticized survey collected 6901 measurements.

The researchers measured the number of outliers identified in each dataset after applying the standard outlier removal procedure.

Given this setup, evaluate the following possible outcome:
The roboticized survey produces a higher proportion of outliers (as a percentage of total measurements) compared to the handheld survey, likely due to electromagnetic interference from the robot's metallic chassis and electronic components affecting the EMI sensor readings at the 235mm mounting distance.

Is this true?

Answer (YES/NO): NO